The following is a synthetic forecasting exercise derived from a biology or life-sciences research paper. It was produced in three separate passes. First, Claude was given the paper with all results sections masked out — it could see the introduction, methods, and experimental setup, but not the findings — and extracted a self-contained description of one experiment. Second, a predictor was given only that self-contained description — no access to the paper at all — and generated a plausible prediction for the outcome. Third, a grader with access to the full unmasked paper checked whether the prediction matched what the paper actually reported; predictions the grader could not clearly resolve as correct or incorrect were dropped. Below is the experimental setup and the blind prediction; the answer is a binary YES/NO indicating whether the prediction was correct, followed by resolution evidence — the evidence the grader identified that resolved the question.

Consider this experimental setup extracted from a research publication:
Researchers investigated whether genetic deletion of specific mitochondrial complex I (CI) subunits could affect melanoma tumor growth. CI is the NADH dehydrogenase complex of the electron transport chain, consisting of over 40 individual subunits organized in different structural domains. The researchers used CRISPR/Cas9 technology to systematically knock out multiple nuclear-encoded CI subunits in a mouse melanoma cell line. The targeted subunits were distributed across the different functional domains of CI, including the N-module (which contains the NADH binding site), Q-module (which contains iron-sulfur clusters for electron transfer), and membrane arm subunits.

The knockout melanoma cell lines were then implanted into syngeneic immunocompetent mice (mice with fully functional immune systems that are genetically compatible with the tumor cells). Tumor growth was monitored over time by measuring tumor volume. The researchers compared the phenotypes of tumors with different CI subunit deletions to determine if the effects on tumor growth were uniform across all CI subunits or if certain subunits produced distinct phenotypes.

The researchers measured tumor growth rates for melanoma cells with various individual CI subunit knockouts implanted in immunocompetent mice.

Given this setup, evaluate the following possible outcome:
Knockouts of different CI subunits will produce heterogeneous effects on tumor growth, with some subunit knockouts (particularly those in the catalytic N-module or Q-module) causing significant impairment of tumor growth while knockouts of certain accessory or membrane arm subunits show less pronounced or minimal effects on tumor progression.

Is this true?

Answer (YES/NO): NO